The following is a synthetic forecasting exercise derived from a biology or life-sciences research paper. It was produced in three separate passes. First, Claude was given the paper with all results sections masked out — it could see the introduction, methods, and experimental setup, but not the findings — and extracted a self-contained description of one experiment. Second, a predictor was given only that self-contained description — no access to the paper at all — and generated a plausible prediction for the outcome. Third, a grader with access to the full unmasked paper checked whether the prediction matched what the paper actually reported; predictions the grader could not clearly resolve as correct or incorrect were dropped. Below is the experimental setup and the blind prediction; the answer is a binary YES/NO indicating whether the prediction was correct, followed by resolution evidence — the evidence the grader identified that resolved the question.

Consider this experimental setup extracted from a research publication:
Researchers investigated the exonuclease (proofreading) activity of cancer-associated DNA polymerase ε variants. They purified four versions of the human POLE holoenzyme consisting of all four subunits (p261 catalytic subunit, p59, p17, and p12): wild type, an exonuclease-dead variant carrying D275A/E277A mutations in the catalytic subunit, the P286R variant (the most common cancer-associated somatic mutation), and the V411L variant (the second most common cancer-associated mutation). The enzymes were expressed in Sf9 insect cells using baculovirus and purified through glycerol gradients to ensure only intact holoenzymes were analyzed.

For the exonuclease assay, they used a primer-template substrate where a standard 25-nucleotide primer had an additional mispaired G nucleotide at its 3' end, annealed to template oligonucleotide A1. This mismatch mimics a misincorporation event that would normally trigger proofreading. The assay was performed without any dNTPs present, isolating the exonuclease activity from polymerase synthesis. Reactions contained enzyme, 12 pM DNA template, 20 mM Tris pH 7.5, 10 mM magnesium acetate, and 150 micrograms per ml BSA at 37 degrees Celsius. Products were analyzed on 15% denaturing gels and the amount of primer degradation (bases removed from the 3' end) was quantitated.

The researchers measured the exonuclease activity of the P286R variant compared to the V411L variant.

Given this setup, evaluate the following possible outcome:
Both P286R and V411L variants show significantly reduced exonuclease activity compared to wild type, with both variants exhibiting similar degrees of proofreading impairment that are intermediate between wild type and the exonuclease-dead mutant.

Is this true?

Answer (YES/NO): NO